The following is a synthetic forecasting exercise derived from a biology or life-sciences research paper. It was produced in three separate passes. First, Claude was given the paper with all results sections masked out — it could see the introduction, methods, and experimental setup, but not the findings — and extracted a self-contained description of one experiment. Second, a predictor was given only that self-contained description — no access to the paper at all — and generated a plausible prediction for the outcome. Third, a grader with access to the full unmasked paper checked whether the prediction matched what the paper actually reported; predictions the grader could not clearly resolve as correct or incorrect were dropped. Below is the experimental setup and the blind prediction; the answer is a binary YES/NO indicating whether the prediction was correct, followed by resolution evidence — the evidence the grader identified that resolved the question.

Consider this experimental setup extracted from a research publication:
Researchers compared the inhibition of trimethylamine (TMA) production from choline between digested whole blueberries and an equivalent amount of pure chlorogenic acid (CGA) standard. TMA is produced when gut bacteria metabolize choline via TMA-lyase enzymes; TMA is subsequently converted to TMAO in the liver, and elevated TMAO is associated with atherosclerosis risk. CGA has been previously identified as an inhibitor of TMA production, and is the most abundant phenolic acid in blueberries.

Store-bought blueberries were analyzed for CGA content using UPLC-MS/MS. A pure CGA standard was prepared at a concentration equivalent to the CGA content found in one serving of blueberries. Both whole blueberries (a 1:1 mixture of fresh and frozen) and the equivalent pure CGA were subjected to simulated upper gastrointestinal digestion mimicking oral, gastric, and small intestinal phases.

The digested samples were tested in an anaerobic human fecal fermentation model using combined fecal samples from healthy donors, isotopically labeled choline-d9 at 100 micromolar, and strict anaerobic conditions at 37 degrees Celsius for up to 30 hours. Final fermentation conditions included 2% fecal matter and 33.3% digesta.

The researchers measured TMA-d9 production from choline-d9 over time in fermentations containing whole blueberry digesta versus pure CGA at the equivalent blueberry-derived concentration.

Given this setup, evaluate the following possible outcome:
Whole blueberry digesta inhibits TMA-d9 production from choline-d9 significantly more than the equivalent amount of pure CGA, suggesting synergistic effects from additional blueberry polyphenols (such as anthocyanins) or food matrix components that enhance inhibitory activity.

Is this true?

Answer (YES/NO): NO